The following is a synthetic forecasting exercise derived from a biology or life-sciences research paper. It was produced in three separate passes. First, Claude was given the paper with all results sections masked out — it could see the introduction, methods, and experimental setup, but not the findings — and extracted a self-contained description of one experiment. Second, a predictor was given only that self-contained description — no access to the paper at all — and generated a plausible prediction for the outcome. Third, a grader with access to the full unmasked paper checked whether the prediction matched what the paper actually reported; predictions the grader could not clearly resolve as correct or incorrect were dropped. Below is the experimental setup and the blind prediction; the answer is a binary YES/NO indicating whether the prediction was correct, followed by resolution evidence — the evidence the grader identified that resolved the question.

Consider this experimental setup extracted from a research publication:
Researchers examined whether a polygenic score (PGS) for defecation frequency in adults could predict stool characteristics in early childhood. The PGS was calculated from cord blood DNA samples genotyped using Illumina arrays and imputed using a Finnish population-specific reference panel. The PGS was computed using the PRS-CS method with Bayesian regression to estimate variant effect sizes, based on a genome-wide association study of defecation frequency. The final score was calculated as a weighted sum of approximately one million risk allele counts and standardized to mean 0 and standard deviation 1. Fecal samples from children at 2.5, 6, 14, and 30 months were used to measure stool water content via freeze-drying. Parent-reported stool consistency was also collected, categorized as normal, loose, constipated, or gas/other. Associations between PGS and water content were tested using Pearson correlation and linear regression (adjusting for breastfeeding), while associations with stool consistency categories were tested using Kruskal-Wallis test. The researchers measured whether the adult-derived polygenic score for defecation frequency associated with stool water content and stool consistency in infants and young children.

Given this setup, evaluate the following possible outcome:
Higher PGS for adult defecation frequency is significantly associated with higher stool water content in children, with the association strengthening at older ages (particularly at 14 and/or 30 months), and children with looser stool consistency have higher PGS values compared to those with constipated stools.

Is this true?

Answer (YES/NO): NO